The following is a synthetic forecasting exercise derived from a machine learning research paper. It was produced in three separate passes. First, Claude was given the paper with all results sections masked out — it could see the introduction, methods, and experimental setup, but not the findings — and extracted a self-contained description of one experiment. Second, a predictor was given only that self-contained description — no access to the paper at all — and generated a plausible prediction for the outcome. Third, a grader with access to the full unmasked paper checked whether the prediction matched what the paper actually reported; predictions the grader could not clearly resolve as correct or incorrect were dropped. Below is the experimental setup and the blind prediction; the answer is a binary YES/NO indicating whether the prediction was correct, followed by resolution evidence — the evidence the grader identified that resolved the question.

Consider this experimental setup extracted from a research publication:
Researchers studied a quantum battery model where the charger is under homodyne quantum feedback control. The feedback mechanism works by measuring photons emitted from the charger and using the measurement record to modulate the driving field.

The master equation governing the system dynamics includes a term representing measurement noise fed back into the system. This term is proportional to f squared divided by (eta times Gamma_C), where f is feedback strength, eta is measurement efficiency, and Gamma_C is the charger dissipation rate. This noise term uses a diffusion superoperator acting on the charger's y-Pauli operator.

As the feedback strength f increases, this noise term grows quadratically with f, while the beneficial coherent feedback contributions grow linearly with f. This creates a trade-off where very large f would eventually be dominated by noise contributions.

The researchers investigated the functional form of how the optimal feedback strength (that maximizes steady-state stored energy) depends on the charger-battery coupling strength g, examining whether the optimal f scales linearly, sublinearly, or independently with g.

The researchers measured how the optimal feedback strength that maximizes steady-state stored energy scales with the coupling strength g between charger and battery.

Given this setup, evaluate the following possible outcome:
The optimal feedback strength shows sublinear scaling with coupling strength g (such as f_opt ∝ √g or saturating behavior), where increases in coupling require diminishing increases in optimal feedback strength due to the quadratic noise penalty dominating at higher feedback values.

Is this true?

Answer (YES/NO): NO